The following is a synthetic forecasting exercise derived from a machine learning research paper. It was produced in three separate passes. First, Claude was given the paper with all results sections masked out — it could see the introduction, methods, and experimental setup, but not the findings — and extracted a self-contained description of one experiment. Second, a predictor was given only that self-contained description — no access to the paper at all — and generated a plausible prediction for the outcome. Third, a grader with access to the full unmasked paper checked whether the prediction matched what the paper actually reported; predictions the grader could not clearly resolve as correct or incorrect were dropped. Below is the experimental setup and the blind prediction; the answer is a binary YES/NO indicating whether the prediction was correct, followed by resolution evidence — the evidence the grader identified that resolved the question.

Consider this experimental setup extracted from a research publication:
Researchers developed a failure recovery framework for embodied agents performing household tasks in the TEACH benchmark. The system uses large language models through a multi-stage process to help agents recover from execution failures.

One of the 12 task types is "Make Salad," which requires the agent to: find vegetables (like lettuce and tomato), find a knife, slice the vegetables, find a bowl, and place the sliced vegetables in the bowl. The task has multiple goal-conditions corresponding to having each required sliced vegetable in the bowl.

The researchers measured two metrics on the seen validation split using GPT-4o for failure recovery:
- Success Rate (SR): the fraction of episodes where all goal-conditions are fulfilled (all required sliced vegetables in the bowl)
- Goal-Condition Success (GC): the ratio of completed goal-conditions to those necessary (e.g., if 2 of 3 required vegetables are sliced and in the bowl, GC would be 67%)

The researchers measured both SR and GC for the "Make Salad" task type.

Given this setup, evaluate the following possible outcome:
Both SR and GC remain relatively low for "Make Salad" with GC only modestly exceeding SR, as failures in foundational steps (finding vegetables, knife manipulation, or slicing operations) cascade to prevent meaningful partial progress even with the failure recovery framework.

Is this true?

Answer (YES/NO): NO